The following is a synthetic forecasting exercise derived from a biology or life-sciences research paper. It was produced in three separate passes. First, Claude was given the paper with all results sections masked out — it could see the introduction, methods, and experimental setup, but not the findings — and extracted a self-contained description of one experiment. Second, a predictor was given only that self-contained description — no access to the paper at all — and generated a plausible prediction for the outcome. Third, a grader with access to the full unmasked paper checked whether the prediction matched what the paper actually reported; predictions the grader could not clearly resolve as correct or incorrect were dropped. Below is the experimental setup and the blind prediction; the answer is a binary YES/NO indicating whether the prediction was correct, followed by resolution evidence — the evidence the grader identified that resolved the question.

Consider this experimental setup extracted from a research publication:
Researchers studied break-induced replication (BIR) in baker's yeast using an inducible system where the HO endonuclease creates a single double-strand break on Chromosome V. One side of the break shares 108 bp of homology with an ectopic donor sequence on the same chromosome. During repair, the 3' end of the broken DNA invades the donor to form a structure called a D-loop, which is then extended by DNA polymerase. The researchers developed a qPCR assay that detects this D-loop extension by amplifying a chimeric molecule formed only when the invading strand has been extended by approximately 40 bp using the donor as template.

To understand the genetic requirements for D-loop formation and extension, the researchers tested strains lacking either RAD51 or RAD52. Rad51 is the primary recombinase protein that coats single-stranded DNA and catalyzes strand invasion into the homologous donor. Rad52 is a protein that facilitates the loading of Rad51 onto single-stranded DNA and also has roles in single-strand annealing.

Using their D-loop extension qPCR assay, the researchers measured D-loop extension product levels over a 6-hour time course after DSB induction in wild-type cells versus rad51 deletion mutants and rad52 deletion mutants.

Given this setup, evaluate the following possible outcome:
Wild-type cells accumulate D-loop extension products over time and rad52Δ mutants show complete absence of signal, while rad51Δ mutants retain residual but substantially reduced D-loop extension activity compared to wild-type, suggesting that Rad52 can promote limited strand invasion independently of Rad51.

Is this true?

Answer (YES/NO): NO